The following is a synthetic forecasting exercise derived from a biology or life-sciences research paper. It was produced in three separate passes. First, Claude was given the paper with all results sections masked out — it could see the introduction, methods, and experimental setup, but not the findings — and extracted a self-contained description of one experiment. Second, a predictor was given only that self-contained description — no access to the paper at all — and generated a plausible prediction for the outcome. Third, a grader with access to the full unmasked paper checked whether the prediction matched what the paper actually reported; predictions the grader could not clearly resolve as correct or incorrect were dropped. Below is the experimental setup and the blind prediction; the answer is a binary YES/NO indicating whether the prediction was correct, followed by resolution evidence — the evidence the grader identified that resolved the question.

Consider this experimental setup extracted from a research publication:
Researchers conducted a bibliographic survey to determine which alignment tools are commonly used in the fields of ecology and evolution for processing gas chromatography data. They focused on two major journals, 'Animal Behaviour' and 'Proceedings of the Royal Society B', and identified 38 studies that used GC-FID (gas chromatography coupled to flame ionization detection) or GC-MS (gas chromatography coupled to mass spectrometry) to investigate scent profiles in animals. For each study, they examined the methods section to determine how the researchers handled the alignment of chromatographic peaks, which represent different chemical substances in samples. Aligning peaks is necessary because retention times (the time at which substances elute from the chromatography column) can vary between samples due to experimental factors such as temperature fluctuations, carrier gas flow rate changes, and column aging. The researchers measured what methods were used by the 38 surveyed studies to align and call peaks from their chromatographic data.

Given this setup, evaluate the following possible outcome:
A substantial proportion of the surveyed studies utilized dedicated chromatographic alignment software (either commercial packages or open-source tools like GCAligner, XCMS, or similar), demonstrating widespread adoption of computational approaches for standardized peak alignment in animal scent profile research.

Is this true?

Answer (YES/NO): NO